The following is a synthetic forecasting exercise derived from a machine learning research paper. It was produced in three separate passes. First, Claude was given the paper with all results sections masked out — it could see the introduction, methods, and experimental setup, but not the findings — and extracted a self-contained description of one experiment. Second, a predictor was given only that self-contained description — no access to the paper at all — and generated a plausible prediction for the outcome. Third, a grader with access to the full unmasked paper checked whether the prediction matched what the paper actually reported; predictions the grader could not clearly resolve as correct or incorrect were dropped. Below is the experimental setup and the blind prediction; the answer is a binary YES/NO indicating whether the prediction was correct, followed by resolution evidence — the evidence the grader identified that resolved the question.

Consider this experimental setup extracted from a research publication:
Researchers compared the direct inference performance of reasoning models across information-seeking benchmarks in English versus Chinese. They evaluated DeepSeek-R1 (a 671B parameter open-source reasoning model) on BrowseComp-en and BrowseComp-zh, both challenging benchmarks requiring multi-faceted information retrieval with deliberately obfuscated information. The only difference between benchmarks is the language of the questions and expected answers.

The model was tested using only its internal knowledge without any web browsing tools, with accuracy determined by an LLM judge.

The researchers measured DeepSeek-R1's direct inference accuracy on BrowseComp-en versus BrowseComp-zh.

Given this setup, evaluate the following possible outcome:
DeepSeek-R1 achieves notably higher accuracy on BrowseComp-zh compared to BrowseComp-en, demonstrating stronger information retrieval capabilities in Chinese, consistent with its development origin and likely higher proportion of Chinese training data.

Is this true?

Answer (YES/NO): YES